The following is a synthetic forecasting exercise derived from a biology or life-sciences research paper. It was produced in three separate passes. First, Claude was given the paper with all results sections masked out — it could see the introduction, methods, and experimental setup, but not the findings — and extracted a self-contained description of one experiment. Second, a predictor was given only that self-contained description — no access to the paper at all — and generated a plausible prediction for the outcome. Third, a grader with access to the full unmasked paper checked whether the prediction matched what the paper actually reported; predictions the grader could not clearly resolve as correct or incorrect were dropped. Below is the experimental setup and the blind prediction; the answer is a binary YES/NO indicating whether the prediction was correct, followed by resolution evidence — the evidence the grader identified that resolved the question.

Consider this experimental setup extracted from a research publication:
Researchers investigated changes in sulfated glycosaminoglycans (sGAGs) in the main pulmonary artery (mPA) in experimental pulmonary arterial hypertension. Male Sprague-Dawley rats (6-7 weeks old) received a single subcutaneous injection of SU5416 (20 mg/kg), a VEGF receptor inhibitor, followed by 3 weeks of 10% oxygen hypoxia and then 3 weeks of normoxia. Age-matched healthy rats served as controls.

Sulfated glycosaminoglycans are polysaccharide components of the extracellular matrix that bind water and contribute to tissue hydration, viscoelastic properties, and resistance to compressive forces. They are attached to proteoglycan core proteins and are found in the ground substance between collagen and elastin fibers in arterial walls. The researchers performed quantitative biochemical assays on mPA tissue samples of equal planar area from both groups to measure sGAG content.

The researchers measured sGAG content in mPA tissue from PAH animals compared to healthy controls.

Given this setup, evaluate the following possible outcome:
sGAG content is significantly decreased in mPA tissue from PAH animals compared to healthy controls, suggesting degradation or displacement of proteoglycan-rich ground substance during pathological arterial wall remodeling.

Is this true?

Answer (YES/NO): NO